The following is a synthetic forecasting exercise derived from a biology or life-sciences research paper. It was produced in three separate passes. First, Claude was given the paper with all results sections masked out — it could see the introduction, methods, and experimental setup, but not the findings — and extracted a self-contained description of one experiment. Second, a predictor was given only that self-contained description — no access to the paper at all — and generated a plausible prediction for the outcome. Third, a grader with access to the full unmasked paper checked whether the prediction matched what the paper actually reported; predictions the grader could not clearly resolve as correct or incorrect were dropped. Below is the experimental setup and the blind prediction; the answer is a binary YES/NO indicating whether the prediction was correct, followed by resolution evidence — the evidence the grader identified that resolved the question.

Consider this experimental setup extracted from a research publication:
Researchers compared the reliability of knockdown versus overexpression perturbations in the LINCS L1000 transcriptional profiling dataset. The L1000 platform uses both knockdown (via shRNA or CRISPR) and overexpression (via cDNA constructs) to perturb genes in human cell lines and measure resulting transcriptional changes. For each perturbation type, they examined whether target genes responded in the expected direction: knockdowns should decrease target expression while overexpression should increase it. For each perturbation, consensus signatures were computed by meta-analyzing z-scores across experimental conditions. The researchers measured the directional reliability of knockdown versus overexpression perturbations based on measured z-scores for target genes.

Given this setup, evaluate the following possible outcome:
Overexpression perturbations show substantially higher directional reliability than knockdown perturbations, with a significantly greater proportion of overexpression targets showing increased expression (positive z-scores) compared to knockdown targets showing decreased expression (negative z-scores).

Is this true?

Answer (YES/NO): NO